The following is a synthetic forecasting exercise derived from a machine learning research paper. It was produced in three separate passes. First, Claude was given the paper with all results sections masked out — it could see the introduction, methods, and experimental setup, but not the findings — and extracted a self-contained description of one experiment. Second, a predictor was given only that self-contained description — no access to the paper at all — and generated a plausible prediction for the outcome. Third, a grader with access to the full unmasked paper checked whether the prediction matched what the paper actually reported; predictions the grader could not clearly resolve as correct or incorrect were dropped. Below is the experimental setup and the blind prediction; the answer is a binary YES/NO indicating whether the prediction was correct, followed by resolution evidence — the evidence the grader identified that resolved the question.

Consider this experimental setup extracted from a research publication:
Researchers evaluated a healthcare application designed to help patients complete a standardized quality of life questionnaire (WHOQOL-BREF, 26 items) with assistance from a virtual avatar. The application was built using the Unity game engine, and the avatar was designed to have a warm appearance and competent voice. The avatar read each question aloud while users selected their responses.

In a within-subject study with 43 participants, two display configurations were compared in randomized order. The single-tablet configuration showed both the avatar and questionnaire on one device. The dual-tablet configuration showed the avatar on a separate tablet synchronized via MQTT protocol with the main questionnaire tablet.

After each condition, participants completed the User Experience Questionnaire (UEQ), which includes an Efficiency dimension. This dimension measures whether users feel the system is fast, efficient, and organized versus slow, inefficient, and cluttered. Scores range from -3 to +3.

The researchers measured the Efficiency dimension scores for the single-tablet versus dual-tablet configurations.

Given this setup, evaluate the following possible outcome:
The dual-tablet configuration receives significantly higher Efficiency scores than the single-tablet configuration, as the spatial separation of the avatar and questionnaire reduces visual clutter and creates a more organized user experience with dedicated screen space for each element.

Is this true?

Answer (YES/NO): NO